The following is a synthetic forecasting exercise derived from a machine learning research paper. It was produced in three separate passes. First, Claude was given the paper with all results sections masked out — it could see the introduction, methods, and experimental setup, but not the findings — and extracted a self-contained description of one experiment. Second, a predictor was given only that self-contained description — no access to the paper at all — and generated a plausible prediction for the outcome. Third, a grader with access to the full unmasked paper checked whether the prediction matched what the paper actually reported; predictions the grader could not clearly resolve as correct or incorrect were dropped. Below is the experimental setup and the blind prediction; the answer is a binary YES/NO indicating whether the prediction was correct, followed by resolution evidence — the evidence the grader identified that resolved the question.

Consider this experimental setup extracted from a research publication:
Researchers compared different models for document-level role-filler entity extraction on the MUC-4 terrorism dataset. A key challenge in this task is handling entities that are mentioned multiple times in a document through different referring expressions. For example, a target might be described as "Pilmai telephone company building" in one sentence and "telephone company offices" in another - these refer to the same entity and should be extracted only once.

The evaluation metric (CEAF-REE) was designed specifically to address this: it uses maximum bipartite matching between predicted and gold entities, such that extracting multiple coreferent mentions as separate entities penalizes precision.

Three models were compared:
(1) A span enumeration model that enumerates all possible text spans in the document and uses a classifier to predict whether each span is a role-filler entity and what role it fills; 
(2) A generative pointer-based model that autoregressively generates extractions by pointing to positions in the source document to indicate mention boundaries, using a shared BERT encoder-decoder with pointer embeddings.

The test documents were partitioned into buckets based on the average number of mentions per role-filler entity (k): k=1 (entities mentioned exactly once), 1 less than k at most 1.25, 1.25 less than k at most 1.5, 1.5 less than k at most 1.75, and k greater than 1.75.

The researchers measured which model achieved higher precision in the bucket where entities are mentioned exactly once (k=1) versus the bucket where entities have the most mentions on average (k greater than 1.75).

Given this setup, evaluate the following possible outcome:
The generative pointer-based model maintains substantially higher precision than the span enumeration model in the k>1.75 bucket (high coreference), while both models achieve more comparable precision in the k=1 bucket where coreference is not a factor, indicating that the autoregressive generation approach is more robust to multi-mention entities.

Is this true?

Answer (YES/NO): NO